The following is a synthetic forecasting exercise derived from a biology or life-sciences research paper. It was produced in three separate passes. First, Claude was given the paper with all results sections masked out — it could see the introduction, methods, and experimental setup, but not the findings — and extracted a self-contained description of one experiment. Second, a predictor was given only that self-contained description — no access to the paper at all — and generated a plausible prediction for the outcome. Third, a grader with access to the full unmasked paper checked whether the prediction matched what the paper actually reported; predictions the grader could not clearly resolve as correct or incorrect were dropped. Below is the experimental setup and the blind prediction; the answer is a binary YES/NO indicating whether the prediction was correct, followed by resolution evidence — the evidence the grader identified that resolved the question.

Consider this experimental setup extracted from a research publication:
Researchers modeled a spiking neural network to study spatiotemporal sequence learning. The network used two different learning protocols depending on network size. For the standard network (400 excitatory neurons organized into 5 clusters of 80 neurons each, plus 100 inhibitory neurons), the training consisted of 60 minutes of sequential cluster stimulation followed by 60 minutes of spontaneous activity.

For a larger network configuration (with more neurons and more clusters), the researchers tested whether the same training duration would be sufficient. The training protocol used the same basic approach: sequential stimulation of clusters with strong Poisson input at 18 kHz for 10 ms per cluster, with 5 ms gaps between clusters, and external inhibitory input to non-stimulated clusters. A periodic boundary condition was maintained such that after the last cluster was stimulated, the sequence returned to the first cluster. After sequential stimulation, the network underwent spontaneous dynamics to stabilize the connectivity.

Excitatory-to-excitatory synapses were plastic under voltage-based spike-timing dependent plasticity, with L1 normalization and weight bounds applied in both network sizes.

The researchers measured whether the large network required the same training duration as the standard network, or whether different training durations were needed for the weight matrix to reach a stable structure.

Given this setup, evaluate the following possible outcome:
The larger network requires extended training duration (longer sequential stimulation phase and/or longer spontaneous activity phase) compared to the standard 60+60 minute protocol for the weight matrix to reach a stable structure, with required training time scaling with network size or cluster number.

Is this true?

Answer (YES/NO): YES